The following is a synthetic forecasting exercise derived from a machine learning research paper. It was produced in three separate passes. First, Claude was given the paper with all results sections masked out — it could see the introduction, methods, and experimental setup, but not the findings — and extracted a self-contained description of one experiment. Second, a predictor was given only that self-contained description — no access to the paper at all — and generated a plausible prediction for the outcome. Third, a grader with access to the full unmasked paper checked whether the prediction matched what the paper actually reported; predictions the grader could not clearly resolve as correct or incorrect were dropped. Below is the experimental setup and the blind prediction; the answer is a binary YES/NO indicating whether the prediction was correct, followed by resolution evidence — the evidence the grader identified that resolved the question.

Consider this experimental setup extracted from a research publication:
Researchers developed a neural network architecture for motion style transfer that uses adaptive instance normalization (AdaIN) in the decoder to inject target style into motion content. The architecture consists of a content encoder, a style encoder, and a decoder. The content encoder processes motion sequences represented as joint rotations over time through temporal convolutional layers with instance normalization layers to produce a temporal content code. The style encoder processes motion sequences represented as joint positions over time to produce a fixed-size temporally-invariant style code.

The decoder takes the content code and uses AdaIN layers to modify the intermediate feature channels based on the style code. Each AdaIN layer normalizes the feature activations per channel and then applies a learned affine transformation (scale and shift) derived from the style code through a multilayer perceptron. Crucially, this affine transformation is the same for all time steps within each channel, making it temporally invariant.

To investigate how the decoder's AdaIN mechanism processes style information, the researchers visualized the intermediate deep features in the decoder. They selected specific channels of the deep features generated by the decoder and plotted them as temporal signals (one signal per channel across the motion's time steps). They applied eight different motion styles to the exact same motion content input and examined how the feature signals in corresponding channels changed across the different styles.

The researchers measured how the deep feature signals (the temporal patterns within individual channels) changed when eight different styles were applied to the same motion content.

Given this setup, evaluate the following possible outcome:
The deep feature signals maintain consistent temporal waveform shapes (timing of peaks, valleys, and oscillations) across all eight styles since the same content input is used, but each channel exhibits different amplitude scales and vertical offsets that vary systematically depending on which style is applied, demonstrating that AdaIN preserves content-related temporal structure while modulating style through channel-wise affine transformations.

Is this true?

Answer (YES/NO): YES